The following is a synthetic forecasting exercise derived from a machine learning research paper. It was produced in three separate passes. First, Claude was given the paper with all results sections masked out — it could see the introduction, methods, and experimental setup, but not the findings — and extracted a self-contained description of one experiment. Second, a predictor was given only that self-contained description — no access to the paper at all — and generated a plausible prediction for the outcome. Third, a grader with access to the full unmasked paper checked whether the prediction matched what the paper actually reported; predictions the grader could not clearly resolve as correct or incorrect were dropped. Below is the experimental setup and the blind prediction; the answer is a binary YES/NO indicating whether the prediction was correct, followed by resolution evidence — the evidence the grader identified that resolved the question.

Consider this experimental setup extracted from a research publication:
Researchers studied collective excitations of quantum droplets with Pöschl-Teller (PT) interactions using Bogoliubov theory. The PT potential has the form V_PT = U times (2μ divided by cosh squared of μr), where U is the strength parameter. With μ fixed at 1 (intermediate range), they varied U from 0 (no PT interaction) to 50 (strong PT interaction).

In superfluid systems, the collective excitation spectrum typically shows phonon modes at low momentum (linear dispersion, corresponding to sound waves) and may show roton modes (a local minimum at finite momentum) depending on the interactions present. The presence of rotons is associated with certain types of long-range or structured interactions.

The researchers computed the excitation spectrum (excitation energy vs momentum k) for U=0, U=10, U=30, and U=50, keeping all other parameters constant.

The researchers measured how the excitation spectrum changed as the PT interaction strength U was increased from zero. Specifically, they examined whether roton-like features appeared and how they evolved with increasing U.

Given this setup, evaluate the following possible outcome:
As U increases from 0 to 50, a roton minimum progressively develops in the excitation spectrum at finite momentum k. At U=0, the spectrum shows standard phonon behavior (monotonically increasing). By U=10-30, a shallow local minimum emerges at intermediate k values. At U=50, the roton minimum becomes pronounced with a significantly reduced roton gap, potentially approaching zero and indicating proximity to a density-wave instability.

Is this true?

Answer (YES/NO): NO